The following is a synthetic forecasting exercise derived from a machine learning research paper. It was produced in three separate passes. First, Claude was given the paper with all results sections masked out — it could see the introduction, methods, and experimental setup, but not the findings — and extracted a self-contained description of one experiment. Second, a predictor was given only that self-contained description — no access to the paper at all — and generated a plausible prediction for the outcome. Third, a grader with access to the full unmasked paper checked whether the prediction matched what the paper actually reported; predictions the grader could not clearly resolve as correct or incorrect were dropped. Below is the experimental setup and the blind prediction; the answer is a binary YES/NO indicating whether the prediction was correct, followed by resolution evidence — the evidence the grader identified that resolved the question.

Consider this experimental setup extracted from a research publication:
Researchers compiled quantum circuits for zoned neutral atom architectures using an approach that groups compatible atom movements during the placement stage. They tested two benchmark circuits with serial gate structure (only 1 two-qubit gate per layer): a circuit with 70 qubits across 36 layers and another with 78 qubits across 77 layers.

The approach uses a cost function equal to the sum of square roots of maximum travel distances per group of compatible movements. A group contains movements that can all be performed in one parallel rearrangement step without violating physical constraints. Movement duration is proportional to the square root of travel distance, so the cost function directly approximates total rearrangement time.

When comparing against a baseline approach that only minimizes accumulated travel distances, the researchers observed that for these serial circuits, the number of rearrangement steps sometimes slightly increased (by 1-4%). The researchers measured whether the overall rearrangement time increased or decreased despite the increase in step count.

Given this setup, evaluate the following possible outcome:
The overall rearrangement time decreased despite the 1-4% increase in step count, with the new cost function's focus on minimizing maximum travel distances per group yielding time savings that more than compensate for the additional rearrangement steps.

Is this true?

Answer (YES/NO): YES